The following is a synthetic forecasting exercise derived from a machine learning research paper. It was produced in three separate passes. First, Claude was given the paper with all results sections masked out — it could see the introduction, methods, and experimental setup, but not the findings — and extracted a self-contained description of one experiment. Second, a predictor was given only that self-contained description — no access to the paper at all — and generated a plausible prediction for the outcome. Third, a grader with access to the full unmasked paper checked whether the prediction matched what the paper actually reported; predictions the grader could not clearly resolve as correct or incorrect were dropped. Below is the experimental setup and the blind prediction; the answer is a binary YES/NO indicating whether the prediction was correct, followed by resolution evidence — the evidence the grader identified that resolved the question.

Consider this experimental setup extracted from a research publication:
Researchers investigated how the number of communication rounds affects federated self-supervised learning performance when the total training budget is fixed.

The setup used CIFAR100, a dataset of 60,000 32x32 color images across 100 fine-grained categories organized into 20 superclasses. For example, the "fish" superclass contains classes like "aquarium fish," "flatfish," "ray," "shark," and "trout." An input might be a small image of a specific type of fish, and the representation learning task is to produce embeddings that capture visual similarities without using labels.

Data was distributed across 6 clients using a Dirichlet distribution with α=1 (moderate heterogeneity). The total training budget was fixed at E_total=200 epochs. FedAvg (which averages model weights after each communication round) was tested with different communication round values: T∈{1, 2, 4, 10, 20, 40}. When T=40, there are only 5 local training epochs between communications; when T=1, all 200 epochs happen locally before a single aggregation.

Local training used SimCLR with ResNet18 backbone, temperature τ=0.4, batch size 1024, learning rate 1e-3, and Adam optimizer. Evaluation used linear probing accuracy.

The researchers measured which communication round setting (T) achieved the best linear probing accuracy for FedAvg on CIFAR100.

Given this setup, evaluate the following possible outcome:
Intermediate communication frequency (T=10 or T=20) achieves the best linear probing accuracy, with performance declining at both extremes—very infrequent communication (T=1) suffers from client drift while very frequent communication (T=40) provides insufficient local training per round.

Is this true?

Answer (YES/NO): YES